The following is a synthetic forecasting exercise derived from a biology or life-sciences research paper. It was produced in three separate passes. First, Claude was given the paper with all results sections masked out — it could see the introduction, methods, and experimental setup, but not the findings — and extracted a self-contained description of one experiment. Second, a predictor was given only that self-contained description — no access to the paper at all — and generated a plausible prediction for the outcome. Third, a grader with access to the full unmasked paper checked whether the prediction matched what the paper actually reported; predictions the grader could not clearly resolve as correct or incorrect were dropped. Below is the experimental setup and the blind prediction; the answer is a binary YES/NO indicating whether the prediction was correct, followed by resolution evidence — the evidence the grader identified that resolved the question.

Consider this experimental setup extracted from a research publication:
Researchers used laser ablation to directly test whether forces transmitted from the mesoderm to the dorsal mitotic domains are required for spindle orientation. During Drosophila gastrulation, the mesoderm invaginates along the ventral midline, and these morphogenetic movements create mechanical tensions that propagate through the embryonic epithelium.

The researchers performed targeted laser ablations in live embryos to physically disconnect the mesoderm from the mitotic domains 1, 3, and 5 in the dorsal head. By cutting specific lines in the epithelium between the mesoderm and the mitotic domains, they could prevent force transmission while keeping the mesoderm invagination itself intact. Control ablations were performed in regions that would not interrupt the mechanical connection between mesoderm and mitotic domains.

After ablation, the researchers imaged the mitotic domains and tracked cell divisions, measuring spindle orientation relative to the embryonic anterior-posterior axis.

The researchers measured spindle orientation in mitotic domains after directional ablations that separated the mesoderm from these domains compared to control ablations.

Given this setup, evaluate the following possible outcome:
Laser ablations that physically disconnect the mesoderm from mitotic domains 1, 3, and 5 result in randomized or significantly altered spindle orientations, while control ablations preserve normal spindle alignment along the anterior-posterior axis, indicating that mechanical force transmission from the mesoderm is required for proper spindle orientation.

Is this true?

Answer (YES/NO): YES